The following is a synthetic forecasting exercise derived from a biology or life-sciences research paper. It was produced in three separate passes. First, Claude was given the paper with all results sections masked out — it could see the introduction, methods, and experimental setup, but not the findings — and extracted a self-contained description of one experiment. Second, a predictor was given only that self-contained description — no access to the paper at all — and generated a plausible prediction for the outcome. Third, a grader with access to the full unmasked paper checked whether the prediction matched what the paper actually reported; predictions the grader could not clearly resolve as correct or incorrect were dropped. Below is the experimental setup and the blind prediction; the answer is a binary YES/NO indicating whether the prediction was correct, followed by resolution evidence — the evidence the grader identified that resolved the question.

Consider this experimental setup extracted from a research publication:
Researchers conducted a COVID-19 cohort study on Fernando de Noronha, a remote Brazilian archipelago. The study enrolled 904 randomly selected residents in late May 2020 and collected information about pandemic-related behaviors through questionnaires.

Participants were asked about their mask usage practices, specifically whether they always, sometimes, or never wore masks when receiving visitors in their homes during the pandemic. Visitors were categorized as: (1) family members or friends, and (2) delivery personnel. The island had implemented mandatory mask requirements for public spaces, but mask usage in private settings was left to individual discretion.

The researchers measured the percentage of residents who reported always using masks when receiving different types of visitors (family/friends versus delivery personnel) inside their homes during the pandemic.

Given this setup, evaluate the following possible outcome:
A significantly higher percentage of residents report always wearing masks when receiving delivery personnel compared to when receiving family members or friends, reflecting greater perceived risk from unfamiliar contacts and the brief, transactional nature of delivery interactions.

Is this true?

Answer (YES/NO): YES